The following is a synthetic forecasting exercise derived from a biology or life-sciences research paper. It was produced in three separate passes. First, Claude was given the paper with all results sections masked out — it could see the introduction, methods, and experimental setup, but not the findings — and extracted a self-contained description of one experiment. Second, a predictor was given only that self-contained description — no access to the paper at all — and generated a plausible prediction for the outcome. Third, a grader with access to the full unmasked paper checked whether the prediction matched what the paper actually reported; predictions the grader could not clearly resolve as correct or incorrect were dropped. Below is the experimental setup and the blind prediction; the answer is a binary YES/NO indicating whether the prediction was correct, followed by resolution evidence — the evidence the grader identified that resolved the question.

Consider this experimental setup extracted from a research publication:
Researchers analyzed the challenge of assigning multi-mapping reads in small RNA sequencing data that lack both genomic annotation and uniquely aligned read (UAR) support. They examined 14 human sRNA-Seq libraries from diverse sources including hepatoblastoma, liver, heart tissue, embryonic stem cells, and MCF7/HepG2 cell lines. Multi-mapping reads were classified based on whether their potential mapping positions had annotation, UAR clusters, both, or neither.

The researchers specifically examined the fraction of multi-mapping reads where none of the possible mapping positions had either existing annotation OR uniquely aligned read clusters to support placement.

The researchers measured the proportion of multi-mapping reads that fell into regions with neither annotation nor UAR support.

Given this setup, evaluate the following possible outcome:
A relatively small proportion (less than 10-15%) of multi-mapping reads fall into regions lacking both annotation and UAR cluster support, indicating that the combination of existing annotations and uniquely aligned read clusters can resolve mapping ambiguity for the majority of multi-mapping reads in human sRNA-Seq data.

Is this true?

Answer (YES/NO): YES